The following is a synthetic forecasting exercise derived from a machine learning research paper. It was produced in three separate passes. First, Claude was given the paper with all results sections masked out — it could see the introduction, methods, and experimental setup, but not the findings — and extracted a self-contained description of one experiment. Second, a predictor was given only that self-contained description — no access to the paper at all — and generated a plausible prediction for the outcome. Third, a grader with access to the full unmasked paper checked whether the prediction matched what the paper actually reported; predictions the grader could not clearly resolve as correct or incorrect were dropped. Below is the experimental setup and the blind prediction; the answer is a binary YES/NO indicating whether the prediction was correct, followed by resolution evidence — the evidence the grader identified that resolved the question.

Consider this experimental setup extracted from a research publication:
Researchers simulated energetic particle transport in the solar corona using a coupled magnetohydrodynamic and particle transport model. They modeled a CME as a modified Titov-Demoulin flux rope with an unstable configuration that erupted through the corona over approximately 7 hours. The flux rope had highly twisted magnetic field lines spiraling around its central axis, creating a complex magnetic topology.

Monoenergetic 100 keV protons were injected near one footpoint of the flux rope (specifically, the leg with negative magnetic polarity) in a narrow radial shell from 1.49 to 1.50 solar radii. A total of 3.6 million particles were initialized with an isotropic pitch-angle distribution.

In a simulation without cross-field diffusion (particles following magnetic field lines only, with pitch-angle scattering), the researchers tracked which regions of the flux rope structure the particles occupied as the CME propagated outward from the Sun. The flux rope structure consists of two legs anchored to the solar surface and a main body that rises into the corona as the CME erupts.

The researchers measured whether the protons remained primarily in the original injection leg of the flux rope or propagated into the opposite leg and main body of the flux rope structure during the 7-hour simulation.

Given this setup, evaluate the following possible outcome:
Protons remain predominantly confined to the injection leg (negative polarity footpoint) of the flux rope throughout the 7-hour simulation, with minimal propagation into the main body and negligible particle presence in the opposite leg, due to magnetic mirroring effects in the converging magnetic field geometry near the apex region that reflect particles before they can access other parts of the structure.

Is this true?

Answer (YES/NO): NO